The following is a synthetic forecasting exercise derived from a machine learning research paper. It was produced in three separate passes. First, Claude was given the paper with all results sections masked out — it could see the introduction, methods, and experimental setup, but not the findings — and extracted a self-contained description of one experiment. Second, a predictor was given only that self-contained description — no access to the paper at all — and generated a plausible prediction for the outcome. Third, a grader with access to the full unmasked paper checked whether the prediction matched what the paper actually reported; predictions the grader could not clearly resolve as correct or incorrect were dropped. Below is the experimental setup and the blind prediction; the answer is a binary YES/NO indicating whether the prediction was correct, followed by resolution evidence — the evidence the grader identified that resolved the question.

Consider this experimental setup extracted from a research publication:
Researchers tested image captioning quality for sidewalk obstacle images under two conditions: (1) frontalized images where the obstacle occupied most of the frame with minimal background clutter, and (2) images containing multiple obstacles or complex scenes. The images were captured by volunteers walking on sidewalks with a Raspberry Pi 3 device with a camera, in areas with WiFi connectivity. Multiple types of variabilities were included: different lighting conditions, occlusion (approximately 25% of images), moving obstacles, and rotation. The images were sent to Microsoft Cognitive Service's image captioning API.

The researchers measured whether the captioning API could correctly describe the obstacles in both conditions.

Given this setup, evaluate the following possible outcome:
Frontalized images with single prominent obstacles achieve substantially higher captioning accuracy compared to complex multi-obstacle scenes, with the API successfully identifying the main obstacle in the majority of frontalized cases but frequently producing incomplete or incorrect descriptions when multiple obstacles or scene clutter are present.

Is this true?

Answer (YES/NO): YES